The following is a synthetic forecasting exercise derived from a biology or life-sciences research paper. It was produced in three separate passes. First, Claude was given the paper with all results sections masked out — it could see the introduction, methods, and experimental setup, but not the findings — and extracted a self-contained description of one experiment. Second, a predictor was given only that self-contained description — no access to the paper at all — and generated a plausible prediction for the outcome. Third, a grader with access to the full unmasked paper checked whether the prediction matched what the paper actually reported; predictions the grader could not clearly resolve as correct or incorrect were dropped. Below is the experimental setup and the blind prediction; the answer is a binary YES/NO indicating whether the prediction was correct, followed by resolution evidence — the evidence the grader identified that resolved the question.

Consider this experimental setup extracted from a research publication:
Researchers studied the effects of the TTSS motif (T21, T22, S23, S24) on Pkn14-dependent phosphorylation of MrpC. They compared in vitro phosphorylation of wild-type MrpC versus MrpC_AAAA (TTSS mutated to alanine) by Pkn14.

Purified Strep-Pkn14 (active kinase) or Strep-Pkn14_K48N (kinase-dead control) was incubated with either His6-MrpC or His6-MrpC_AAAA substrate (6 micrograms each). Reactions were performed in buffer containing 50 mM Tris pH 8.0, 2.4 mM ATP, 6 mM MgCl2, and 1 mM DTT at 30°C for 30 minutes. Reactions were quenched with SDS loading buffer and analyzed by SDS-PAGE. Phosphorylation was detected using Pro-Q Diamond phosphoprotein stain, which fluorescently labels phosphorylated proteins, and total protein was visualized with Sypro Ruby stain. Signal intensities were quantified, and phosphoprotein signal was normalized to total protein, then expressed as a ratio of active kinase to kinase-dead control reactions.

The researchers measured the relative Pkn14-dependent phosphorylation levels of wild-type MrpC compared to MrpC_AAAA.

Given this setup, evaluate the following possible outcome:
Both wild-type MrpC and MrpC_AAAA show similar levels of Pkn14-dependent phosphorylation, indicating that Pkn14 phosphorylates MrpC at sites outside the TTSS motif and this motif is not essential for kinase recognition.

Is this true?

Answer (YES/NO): NO